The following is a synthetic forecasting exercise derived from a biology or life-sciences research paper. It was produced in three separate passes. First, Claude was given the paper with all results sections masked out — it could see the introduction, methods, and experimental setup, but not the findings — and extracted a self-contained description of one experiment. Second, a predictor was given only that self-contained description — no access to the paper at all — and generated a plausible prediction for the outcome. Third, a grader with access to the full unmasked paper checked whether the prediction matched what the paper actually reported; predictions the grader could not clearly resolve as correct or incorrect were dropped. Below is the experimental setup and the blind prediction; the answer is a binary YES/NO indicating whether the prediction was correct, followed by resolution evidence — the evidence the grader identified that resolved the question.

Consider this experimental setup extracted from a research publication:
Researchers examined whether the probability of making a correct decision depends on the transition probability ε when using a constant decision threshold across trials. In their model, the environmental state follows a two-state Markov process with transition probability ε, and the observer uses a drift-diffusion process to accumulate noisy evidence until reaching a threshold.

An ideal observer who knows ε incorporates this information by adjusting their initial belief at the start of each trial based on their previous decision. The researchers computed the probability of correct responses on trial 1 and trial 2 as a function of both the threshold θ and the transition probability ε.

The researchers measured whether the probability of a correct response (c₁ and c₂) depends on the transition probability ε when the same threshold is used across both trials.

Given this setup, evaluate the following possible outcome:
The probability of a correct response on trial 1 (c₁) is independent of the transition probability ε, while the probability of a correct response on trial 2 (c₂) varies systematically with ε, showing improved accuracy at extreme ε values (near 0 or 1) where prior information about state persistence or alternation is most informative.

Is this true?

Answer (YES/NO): NO